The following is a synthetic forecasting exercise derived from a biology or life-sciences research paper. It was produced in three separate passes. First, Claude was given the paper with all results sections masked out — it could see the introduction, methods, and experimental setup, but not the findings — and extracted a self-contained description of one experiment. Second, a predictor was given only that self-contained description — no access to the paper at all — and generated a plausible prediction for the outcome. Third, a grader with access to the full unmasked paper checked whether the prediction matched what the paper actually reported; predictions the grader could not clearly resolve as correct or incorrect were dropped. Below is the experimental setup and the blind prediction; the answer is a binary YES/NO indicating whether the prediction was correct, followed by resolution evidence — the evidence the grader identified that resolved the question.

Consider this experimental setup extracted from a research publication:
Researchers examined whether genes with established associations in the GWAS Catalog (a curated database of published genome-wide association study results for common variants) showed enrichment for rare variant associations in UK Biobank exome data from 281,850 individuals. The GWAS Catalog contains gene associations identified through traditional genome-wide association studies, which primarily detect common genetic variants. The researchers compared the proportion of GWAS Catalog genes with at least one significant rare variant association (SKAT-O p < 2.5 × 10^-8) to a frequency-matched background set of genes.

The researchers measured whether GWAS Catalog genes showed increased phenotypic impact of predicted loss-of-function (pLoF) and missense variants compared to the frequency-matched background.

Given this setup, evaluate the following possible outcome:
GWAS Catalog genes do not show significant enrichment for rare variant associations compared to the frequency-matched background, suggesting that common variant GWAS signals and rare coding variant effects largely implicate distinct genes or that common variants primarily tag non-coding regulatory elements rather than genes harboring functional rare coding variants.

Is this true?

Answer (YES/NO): NO